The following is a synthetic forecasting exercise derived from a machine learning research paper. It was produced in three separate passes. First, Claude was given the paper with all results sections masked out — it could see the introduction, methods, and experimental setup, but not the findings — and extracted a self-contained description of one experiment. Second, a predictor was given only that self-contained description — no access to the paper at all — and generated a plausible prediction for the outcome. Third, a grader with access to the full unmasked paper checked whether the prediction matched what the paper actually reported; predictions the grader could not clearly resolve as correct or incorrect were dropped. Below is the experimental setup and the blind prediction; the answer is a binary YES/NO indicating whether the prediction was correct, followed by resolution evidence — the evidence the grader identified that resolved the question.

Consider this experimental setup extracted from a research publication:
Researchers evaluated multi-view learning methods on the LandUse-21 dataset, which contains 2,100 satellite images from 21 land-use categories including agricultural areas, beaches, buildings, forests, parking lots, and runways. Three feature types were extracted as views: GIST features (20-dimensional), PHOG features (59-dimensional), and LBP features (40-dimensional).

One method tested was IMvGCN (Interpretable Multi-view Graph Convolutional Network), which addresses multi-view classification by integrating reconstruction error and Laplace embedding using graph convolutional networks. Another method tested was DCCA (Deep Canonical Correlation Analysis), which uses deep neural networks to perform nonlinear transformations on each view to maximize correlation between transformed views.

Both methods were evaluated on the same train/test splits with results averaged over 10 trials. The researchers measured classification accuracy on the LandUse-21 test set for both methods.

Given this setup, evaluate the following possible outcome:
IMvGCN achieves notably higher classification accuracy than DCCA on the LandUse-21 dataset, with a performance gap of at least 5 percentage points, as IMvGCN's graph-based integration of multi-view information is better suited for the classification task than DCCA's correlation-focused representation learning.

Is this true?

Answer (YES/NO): NO